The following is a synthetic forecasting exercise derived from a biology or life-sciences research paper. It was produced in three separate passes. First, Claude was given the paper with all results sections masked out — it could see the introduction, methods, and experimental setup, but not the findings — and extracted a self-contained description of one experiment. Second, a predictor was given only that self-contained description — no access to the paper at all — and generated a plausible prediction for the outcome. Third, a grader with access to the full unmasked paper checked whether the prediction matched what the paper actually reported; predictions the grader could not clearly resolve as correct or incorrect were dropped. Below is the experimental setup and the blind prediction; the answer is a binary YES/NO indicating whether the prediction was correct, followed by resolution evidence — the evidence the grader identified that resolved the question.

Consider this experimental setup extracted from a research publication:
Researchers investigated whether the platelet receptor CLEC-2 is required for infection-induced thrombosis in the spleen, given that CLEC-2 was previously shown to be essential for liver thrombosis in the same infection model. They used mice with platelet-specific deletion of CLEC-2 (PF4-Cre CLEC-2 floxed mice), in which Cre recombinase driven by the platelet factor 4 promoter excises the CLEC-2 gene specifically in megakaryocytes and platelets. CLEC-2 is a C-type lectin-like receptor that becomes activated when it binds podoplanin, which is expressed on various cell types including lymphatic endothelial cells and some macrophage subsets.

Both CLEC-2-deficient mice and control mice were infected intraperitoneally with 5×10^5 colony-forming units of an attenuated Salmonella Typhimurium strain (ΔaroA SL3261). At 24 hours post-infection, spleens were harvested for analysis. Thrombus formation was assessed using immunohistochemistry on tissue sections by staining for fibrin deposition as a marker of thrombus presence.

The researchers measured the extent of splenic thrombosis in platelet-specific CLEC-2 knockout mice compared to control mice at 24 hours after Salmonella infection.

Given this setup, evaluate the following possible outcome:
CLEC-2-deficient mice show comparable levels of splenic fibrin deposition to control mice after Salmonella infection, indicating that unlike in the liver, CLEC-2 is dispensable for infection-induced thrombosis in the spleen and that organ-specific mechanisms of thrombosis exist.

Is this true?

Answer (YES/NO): YES